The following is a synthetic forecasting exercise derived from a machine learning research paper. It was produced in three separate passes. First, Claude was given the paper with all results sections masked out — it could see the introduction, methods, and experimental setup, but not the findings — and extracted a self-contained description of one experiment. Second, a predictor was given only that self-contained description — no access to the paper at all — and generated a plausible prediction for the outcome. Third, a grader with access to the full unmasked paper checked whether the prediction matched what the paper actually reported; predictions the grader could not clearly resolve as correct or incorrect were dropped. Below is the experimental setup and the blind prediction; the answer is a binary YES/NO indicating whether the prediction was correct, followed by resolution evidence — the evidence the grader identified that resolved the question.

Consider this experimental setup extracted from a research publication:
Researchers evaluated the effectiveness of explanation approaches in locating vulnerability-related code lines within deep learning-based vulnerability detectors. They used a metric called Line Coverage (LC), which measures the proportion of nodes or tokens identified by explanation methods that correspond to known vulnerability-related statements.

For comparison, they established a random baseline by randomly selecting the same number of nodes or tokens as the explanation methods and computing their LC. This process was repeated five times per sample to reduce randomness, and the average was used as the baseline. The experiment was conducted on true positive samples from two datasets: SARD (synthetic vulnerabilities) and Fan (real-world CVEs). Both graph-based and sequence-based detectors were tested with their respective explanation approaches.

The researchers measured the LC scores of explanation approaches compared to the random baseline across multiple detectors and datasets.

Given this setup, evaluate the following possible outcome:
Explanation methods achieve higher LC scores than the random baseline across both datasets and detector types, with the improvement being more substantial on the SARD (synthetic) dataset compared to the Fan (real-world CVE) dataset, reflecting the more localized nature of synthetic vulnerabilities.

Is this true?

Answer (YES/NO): NO